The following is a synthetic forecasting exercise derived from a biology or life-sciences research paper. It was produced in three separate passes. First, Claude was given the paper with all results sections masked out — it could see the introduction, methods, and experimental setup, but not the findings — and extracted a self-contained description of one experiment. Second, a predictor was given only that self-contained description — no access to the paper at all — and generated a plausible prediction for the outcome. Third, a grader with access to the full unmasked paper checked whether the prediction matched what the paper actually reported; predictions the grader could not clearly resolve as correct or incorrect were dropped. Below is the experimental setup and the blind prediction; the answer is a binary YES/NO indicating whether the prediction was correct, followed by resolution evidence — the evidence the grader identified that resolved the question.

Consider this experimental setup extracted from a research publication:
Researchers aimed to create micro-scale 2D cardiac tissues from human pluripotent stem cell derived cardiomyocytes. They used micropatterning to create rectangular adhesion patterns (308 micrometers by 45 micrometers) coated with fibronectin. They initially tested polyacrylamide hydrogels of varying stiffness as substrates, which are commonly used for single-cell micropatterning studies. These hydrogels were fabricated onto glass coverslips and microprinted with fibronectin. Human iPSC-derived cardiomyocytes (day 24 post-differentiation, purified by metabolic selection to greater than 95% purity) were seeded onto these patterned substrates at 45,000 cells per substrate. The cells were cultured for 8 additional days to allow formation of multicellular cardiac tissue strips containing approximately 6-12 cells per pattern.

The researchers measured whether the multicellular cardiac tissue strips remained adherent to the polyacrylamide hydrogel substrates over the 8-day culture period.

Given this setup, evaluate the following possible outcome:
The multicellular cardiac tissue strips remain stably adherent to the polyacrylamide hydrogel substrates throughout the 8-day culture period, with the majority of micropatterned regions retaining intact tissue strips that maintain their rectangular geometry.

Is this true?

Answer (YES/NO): NO